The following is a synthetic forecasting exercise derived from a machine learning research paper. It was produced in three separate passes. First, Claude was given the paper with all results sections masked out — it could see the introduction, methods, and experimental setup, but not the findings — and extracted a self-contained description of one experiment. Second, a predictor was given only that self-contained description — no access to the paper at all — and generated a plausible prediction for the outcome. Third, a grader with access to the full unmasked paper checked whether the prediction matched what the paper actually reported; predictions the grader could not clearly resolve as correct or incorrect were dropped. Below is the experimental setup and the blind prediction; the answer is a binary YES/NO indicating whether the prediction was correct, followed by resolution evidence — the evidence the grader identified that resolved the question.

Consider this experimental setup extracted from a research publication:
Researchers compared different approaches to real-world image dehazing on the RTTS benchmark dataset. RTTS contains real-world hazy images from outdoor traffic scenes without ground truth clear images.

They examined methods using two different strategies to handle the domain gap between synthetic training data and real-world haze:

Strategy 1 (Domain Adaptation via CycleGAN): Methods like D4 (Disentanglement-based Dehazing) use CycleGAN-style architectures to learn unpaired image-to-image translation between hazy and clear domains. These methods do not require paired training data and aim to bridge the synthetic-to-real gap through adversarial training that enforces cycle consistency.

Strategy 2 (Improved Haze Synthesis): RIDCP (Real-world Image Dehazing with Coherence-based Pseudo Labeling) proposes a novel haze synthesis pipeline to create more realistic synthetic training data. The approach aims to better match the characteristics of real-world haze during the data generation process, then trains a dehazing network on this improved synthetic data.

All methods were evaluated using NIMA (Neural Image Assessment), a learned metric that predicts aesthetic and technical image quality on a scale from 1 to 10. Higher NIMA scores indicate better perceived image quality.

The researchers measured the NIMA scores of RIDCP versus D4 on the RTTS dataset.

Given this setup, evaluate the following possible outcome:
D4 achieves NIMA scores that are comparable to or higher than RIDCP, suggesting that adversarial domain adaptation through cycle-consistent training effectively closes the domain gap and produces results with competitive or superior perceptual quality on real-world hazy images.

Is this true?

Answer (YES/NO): NO